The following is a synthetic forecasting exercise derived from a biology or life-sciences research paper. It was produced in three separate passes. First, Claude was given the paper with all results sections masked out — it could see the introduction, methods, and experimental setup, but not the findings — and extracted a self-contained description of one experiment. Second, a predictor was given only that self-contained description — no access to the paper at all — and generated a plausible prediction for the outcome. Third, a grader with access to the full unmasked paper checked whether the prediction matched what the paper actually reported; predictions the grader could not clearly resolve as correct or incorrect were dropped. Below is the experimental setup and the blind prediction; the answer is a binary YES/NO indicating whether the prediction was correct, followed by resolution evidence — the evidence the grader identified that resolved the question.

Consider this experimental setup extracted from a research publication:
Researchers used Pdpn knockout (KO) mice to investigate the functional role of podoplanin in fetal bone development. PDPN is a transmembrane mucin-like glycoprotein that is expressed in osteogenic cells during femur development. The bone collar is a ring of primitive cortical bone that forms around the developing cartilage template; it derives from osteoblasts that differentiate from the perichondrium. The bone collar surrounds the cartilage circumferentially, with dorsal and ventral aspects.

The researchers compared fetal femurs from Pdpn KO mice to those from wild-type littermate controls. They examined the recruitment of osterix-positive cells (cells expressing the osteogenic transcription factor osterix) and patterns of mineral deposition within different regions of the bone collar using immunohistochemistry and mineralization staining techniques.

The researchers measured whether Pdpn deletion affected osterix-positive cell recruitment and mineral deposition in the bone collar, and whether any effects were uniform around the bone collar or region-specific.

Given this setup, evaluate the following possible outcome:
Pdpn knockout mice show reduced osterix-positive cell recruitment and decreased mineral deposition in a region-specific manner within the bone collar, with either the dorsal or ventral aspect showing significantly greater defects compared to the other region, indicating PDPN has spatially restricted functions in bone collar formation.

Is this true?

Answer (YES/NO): YES